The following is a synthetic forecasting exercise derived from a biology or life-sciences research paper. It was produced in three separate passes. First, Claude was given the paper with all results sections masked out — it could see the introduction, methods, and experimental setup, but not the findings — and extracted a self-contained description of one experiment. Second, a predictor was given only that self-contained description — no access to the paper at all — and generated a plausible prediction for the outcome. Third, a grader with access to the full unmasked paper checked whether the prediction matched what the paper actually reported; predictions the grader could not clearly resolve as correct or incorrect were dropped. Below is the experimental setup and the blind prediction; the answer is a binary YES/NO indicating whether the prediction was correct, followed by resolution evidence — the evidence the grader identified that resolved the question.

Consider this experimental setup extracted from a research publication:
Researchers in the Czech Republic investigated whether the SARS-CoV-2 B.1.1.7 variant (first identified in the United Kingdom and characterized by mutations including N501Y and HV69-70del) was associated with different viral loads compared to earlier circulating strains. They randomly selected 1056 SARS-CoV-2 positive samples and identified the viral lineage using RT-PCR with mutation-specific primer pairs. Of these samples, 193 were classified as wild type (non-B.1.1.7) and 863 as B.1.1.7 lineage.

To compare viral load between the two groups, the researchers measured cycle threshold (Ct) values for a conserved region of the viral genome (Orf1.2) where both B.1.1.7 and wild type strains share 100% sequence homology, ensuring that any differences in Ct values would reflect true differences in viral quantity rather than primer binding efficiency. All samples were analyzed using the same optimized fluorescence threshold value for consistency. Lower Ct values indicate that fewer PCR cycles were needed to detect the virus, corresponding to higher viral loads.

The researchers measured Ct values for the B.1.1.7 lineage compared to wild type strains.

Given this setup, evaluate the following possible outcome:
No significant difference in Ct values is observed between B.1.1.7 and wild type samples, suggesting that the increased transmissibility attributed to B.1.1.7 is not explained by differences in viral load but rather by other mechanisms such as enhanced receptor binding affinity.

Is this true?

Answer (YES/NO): NO